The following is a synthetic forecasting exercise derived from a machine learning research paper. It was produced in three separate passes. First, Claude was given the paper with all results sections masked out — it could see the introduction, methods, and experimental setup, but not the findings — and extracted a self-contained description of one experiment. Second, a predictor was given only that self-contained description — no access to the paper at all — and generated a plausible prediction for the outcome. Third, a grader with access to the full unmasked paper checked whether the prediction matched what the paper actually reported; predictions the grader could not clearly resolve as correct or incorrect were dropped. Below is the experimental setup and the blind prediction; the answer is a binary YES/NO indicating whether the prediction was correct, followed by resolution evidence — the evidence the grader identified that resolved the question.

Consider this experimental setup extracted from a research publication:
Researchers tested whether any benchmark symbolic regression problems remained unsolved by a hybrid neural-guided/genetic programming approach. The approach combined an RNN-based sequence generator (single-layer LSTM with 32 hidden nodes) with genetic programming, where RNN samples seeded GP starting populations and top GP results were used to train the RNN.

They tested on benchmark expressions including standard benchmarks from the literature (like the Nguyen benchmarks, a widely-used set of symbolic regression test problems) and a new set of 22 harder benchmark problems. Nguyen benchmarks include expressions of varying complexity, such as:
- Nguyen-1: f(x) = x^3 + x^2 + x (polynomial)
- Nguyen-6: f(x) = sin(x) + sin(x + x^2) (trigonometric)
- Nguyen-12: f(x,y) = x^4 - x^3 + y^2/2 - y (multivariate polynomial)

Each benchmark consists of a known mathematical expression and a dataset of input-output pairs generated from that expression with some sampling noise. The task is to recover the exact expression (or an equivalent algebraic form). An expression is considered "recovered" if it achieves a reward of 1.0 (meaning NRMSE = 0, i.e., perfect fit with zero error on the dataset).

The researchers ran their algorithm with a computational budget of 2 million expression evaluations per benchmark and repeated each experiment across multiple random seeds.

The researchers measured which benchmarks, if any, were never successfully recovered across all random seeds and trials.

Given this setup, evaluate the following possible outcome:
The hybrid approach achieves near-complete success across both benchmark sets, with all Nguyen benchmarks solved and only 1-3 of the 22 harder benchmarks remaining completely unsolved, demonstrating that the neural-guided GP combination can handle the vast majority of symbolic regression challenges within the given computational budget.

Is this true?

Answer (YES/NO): NO